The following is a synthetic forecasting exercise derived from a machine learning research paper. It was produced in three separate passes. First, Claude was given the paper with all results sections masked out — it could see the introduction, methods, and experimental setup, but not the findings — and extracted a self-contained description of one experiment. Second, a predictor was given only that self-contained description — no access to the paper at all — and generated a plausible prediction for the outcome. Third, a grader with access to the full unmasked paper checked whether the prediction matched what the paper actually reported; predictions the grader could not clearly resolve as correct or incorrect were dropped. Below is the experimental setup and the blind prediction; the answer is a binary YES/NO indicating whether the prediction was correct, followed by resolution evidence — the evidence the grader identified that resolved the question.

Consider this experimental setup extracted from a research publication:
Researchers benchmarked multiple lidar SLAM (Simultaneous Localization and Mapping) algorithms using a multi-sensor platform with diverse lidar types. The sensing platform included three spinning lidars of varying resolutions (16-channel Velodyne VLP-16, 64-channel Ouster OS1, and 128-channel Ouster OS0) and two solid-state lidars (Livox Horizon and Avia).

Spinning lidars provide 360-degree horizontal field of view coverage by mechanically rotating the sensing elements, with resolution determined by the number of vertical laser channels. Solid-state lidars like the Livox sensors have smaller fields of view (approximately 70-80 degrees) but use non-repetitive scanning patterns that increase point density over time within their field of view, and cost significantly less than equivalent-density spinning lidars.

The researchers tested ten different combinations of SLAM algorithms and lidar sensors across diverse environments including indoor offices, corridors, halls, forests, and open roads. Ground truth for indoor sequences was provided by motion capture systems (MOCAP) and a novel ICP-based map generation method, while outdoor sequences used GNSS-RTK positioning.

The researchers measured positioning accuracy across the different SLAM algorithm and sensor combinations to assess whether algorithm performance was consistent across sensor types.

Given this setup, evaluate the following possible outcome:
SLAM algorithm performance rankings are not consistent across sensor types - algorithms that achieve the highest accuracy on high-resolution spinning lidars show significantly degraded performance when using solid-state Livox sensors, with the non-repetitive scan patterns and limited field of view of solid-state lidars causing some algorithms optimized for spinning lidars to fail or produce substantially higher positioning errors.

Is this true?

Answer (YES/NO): YES